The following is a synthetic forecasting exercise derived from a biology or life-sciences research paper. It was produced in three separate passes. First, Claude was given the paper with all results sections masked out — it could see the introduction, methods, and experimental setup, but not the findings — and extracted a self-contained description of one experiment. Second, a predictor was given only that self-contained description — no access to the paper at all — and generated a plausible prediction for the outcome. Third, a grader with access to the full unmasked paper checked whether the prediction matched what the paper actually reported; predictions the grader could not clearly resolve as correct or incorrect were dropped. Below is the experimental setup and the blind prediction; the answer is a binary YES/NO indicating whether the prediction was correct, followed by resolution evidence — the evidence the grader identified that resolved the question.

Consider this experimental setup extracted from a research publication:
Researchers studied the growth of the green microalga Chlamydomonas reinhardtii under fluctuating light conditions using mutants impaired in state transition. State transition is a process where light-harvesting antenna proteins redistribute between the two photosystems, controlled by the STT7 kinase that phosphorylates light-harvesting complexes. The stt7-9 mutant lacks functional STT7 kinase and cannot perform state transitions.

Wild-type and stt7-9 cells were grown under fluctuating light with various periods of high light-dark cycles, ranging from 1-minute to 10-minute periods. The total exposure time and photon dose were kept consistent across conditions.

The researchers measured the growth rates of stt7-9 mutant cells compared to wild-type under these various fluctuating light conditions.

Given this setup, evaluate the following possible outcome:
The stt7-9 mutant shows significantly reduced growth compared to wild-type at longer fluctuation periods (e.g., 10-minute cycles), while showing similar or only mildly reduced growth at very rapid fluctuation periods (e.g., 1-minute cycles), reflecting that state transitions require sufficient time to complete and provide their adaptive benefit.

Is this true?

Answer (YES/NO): NO